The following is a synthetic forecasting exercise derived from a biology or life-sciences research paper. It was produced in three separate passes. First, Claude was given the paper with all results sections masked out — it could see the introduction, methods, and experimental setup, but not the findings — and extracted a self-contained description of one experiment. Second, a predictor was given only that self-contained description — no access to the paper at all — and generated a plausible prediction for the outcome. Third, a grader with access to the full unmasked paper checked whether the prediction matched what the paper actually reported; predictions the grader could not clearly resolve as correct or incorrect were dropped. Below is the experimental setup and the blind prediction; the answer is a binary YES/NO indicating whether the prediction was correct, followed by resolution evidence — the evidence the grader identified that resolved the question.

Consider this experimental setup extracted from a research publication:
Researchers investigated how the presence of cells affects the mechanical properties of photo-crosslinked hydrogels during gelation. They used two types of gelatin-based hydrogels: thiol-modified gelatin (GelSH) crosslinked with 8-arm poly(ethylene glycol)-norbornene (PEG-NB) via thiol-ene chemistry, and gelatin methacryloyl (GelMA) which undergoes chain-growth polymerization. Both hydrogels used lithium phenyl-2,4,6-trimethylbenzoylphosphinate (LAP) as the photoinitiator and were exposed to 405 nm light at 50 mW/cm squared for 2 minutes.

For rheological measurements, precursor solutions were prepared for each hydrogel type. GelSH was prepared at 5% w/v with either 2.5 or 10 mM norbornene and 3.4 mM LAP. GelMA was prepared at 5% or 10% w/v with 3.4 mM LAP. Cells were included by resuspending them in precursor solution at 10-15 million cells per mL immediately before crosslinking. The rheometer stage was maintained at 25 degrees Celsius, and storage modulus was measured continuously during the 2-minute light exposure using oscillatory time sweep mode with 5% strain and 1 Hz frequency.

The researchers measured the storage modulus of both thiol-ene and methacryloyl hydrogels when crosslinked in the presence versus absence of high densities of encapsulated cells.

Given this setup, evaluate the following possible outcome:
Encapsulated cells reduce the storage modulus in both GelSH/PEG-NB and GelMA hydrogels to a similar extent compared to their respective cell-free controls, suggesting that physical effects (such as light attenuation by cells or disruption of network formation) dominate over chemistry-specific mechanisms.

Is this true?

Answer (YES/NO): NO